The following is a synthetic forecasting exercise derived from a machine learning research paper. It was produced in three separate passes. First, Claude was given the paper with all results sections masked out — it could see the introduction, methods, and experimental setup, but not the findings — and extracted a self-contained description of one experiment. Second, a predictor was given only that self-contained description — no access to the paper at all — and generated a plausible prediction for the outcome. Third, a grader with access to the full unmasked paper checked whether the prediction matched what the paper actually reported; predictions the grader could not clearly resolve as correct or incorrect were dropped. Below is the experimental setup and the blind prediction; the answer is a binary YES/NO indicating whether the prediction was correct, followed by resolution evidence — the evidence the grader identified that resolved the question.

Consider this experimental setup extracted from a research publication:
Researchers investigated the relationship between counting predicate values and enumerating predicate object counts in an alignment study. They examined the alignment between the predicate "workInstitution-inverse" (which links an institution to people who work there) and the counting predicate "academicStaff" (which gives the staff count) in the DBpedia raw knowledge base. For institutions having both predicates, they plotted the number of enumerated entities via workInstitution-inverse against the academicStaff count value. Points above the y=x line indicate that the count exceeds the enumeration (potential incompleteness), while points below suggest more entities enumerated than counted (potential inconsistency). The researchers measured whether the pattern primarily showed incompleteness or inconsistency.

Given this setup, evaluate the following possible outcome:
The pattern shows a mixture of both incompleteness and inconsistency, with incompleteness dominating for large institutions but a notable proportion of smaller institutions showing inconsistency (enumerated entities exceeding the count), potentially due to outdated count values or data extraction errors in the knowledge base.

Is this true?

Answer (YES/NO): NO